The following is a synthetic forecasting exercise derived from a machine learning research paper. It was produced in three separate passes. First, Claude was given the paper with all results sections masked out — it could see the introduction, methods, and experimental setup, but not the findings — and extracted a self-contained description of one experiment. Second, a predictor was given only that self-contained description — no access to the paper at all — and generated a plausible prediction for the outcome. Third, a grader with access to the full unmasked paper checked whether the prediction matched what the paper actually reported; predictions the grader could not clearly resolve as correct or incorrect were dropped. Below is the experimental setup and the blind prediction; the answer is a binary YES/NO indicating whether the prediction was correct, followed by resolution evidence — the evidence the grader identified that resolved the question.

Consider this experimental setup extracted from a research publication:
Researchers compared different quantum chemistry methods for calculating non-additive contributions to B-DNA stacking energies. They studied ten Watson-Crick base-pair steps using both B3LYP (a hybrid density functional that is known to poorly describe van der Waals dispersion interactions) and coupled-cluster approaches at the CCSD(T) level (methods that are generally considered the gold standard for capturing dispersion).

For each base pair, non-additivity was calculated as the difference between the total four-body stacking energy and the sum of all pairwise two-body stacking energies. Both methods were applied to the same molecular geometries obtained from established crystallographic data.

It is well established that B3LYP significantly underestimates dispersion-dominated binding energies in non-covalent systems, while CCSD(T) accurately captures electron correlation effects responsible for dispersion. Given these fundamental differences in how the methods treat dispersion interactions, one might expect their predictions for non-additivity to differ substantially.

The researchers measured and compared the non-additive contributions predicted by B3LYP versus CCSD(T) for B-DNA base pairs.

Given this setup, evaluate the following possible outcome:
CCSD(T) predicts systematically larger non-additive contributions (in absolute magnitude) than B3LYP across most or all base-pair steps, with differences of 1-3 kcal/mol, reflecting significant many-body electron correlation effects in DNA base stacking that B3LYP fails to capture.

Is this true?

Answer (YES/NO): NO